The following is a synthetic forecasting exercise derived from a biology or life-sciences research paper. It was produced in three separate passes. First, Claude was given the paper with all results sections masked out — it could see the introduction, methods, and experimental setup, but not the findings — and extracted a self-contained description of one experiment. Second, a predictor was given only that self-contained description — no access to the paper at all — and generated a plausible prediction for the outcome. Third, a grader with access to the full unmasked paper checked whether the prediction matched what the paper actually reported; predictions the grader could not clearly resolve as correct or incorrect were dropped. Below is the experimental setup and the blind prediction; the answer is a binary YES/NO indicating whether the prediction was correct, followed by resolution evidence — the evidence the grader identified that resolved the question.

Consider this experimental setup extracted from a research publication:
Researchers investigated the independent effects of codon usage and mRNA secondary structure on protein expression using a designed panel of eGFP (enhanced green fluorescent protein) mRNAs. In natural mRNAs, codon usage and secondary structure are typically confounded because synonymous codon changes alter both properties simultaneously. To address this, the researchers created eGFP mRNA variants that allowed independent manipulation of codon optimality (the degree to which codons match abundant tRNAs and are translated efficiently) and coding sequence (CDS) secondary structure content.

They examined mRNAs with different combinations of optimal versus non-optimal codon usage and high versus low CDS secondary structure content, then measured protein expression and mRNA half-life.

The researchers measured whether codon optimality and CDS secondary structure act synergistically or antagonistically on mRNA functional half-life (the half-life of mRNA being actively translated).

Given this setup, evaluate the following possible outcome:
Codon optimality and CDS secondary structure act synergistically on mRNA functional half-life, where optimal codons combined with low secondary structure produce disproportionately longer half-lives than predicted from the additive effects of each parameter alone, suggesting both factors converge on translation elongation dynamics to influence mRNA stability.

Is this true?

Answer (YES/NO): NO